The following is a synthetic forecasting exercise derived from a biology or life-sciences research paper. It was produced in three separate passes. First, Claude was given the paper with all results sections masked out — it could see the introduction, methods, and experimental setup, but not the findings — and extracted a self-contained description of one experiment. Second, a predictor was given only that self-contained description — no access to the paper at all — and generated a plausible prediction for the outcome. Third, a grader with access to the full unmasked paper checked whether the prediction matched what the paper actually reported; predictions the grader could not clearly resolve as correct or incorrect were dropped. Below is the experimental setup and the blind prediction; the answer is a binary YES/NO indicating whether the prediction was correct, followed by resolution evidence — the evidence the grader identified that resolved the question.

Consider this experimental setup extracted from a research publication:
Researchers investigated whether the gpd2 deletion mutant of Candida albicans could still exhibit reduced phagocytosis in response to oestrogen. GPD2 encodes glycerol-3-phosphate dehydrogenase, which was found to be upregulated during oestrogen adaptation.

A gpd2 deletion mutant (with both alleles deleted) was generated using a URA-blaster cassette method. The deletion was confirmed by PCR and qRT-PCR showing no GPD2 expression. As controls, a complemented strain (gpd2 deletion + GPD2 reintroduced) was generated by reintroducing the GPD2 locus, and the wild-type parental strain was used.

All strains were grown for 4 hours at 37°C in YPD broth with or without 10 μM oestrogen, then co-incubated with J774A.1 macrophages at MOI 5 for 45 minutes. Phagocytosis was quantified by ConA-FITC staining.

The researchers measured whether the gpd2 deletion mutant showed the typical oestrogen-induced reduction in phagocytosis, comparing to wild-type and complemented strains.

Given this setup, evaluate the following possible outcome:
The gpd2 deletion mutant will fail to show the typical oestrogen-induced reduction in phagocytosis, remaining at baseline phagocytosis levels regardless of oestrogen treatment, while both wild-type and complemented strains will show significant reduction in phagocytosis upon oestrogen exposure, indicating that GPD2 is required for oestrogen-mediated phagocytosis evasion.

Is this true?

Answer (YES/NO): YES